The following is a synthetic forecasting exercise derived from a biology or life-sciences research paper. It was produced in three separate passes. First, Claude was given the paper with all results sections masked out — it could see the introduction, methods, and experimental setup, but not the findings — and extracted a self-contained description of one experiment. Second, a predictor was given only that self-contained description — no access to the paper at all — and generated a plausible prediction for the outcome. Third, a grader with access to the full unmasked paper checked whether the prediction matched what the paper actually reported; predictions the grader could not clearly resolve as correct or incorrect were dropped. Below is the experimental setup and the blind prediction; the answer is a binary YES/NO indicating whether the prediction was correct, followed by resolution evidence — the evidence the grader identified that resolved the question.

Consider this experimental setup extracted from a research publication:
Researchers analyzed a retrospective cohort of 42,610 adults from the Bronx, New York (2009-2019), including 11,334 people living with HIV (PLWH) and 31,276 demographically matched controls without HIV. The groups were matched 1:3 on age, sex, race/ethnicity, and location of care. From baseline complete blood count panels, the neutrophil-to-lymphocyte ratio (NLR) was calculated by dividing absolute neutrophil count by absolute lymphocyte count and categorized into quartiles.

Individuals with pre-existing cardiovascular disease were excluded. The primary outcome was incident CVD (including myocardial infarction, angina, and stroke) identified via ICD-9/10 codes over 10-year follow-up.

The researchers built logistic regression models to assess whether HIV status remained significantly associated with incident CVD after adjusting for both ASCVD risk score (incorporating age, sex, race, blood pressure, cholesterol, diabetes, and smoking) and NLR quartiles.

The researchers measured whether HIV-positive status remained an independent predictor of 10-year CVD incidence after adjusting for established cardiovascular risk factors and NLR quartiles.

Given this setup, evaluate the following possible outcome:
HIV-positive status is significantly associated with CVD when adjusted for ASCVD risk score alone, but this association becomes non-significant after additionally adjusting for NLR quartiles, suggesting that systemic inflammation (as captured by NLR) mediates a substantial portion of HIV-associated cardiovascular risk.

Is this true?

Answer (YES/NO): NO